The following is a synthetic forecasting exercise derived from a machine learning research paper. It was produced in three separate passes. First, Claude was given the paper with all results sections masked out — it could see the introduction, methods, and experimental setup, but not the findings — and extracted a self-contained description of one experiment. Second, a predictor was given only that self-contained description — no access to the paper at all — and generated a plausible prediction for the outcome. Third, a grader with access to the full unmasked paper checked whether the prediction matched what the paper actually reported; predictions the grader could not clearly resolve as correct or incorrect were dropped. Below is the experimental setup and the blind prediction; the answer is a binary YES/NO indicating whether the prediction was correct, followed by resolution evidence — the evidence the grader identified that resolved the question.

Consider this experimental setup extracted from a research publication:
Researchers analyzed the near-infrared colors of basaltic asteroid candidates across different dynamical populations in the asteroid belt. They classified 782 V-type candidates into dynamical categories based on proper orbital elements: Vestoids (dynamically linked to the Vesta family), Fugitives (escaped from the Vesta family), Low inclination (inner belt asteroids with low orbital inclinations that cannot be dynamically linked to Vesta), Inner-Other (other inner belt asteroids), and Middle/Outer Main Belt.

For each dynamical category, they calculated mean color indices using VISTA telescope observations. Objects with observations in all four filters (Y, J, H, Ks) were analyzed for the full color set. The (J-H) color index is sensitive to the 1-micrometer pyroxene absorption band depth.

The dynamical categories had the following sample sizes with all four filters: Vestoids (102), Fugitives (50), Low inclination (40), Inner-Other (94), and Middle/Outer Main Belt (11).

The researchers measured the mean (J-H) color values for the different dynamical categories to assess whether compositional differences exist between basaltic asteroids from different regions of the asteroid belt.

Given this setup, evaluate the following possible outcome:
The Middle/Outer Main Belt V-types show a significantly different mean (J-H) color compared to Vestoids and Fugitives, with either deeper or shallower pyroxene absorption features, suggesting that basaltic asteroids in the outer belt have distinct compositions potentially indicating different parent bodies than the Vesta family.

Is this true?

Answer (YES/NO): NO